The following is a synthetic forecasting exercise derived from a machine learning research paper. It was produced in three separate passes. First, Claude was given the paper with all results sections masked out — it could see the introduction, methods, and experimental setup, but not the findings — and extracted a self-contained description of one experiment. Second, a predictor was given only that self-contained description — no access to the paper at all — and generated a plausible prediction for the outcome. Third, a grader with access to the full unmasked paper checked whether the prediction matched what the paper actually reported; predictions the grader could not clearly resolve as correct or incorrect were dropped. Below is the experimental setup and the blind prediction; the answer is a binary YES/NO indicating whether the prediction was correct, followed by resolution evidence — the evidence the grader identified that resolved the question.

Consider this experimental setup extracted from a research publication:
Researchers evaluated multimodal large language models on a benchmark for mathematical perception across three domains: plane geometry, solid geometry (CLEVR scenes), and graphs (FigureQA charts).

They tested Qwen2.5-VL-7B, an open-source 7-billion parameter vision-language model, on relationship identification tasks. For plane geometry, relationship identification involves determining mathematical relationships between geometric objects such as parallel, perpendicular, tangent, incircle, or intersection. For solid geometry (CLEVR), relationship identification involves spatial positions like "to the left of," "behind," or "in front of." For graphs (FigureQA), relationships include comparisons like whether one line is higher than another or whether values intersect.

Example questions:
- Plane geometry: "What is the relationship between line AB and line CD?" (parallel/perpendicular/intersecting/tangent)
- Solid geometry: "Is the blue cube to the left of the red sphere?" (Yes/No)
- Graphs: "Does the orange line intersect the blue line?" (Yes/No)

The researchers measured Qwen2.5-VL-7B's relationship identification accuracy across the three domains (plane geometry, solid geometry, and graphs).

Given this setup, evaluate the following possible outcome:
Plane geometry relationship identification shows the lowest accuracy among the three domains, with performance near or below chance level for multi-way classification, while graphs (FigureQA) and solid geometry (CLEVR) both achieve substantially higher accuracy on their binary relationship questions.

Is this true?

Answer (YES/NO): NO